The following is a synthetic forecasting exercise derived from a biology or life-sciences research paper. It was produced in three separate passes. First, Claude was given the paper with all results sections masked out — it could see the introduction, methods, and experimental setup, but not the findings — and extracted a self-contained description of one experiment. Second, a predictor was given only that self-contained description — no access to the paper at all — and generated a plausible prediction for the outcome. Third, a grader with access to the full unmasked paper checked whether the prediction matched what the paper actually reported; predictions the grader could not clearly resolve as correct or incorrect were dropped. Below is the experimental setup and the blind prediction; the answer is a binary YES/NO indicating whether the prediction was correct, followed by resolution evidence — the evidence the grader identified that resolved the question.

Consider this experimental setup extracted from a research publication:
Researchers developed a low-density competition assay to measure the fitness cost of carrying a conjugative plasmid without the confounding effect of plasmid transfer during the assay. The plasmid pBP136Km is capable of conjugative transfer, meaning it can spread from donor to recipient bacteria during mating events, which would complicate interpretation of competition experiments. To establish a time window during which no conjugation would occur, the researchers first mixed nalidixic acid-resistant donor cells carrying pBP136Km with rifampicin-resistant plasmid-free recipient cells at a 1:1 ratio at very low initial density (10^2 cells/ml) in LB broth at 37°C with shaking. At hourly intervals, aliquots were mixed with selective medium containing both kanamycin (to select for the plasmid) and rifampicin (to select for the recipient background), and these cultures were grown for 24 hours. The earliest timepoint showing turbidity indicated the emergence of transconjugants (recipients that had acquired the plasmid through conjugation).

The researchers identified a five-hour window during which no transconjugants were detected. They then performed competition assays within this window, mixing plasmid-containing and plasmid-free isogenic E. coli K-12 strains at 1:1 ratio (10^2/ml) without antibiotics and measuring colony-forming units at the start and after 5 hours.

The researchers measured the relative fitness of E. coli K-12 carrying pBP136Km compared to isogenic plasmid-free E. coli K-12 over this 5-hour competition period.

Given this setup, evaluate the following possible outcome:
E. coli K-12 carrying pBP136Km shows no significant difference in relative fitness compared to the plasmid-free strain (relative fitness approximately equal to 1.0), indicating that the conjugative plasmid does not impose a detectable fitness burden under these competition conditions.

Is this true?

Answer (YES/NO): NO